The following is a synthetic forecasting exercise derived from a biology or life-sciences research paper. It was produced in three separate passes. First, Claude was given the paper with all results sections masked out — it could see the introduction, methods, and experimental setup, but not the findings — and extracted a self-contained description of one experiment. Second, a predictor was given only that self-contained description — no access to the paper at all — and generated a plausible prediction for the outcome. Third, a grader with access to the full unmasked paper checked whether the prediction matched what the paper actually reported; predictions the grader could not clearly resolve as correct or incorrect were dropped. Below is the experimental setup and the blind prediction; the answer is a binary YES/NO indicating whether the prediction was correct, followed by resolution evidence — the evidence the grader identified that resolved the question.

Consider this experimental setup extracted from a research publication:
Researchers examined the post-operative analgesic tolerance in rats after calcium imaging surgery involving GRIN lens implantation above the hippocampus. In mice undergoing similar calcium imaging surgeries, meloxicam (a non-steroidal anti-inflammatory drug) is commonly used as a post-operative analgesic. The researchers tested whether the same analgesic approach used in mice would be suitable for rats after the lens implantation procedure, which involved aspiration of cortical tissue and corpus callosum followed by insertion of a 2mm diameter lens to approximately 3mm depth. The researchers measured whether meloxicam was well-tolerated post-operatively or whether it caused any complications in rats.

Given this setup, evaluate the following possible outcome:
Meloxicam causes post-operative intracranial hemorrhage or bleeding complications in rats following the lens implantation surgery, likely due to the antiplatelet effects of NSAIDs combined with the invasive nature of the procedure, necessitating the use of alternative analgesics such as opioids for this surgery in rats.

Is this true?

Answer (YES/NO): YES